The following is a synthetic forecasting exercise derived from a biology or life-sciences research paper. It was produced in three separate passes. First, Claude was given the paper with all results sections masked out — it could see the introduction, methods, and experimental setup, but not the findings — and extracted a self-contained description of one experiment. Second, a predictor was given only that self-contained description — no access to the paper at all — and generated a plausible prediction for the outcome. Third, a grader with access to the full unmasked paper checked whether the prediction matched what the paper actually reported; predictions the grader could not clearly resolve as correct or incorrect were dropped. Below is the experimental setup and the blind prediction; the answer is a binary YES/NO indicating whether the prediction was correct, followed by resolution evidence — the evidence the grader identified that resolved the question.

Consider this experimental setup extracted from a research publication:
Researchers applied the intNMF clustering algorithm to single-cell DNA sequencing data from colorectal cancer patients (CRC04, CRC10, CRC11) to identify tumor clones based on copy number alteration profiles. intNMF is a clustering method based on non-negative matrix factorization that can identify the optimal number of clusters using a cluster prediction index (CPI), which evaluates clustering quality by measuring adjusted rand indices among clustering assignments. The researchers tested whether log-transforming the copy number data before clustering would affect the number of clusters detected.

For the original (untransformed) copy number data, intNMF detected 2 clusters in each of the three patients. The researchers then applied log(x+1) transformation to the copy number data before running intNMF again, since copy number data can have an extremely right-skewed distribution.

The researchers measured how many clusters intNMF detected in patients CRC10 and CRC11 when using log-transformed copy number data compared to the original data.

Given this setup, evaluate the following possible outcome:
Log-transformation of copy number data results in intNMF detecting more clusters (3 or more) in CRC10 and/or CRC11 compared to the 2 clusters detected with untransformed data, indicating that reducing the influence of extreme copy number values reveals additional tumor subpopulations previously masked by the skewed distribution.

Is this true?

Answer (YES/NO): YES